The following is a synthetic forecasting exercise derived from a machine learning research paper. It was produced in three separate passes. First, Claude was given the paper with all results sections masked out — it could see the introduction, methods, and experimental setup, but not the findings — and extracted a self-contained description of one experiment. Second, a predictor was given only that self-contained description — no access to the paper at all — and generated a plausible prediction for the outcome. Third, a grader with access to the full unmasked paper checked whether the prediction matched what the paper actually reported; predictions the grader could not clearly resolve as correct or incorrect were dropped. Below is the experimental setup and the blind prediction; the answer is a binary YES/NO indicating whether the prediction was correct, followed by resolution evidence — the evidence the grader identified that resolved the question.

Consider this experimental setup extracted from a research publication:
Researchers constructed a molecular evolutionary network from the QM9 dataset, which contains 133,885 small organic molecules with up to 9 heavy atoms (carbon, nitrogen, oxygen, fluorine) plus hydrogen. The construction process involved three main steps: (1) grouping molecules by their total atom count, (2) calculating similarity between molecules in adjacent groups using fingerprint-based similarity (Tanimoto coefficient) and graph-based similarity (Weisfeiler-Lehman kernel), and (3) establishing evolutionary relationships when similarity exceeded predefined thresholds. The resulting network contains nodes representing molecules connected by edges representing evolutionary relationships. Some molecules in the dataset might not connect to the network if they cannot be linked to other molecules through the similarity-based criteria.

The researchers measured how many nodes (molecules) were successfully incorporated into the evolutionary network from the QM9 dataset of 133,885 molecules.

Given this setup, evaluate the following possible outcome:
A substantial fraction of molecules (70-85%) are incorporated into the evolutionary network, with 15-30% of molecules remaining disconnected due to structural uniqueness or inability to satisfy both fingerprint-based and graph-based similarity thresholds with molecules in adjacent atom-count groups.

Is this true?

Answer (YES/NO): NO